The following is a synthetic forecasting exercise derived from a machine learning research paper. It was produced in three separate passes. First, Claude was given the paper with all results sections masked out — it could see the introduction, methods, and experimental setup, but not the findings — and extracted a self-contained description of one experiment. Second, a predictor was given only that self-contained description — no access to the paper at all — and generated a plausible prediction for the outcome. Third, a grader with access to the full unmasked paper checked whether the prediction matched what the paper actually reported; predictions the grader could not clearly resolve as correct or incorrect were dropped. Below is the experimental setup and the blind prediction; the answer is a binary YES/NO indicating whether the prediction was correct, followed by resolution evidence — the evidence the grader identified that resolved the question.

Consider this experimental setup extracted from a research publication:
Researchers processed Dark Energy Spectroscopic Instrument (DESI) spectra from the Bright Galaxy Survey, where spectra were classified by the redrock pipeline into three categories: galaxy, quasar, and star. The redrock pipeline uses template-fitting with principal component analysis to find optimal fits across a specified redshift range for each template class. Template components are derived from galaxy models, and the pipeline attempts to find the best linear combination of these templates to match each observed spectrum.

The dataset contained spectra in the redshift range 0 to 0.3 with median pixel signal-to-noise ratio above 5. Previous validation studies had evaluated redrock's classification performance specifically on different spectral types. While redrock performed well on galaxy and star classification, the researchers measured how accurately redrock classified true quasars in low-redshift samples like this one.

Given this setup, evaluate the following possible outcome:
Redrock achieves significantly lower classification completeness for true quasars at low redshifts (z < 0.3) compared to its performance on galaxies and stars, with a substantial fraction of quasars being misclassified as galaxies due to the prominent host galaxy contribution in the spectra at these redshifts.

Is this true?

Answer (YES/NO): NO